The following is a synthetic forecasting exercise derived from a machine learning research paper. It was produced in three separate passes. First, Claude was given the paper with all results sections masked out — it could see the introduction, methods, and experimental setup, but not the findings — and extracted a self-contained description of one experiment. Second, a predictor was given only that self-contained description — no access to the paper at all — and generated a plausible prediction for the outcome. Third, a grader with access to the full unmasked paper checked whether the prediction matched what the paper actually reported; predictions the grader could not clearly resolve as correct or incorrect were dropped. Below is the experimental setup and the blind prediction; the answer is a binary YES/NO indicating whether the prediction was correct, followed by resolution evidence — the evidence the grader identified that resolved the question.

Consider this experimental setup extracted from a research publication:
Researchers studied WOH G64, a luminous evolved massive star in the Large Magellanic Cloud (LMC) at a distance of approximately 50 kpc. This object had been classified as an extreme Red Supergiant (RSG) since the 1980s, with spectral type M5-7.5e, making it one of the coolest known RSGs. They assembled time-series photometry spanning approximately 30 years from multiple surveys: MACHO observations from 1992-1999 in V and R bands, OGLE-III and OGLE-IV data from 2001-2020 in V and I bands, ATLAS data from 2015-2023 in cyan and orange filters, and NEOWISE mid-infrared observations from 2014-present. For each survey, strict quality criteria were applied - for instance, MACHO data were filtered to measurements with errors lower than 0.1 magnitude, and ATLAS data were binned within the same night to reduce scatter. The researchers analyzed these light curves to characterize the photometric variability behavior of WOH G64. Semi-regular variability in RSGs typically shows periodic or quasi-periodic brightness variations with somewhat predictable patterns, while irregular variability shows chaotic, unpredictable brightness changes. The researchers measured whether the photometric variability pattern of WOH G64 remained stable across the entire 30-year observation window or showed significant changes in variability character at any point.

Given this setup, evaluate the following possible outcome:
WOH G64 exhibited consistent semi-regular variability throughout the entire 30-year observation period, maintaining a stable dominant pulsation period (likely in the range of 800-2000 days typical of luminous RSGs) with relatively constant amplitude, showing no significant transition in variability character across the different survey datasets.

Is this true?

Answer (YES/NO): NO